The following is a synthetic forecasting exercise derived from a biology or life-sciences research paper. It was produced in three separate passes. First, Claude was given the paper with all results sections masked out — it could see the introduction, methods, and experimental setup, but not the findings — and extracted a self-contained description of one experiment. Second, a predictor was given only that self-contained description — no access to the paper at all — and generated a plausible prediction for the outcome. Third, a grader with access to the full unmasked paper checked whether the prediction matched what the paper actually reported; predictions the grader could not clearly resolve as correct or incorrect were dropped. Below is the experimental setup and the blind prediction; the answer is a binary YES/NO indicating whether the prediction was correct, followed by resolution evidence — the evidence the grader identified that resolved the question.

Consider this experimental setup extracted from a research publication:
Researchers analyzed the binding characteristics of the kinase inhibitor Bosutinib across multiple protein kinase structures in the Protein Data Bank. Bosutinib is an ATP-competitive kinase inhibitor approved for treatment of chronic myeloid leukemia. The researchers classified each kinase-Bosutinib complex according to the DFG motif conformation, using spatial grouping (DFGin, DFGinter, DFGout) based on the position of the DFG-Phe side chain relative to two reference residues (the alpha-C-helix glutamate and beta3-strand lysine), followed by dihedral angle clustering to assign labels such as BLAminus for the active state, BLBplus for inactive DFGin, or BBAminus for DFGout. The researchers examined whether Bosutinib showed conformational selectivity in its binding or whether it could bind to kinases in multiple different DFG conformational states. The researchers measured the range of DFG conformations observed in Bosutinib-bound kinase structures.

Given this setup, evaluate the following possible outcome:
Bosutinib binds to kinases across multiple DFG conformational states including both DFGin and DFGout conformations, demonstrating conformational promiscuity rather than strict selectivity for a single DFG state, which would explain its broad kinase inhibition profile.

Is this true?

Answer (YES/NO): YES